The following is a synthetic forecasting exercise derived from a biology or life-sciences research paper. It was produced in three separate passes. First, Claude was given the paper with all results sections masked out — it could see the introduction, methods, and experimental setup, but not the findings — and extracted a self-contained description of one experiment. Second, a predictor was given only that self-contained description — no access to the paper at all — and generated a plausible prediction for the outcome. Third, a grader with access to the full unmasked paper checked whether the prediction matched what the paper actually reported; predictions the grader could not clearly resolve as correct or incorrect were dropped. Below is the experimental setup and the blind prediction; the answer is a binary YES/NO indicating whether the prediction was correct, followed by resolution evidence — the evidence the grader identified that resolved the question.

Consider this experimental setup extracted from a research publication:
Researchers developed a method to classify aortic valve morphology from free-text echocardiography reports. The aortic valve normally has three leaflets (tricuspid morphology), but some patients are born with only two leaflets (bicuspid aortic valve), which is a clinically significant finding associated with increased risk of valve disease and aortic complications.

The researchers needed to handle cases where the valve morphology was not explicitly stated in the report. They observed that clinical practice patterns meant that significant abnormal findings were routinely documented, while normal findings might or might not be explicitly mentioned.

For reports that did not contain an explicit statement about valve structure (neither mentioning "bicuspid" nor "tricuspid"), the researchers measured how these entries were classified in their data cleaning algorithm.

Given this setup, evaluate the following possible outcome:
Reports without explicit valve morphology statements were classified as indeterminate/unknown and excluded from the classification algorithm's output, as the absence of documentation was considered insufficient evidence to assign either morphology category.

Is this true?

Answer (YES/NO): NO